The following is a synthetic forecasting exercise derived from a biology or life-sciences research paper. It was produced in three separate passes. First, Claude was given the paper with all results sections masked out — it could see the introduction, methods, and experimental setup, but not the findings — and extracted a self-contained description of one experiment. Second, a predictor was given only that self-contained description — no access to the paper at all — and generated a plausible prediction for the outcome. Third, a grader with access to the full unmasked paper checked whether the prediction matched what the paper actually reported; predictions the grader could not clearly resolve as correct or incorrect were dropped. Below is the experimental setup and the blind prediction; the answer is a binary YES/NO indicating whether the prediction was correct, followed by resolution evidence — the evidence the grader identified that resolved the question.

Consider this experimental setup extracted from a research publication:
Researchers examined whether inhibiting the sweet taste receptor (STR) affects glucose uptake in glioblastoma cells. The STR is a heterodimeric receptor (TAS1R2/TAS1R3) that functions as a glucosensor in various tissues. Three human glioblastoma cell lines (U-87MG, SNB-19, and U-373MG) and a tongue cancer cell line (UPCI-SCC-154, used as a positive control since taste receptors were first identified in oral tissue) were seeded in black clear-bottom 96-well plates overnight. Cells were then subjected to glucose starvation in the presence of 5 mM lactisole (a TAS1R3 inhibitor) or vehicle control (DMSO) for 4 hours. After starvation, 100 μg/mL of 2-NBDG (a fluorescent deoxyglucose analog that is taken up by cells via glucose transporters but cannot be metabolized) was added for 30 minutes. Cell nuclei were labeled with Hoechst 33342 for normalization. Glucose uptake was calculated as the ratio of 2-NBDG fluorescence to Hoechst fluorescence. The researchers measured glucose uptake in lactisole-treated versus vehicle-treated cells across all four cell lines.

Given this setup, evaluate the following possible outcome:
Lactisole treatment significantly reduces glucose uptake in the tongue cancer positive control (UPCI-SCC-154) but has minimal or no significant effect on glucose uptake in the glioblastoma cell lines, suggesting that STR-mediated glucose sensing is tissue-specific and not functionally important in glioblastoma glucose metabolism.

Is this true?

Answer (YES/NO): NO